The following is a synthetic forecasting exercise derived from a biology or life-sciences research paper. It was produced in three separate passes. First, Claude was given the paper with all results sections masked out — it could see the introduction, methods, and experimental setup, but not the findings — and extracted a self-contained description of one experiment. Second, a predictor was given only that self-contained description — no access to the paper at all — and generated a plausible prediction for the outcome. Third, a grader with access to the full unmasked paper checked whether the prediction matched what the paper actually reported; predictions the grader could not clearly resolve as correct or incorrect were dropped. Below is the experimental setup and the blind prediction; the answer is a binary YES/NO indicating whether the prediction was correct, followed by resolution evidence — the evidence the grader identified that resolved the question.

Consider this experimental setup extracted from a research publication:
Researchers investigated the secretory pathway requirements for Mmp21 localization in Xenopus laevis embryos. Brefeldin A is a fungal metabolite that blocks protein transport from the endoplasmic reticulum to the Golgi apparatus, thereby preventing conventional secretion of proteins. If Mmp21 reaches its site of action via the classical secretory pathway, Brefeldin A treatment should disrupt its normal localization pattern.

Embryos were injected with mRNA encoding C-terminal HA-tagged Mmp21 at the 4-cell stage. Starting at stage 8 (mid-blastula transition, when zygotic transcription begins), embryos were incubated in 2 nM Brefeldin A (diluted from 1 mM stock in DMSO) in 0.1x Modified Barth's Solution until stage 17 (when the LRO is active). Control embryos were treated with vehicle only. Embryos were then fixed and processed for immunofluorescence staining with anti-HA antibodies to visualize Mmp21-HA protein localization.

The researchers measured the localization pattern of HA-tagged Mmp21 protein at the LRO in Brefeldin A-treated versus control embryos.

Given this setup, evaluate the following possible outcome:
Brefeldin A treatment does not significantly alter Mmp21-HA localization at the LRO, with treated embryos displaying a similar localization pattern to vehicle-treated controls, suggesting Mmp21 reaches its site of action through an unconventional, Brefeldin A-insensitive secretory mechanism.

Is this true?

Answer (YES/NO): NO